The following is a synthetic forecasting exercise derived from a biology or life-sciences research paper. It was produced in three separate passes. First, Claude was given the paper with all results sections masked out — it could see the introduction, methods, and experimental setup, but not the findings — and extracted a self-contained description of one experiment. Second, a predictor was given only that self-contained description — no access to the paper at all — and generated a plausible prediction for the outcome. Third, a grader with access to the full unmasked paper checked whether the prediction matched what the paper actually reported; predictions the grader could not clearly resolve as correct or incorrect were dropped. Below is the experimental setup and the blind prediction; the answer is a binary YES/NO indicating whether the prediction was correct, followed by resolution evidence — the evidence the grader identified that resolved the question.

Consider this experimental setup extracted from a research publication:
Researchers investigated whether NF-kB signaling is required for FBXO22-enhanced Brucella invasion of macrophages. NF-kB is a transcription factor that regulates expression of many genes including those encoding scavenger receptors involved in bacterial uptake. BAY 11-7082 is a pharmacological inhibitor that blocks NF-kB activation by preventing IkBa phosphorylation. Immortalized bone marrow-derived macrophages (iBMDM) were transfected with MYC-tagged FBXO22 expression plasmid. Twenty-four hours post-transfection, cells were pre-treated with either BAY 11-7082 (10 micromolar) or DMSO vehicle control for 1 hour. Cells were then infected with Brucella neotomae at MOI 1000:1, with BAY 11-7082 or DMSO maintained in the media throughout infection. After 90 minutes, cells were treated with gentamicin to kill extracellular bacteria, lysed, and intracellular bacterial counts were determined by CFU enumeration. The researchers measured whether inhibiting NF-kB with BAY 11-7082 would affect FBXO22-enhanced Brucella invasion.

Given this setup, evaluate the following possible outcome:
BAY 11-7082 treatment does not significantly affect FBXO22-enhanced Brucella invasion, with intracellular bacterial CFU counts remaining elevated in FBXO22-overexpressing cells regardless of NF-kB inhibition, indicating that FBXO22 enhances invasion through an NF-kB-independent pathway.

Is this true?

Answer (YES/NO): NO